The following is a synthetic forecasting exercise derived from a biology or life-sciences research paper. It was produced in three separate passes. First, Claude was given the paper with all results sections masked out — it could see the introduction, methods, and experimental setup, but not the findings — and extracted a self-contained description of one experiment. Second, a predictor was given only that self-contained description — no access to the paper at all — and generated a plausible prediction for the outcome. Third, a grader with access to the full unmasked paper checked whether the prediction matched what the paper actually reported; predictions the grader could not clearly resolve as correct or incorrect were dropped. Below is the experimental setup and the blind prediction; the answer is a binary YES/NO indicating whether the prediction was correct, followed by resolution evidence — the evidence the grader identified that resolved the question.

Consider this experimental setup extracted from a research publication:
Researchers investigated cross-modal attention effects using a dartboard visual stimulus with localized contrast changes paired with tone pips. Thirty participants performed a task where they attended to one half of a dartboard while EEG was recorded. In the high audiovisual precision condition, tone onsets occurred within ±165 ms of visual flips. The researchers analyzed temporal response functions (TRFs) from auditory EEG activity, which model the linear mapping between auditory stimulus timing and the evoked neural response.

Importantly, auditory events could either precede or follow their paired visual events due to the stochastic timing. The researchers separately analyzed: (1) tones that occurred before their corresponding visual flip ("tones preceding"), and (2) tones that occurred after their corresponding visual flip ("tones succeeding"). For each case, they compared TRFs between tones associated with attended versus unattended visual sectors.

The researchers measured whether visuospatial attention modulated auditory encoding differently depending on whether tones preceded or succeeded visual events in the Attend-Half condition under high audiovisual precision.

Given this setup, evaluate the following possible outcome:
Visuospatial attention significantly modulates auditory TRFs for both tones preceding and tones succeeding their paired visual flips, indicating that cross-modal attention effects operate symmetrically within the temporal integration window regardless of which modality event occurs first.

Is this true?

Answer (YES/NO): NO